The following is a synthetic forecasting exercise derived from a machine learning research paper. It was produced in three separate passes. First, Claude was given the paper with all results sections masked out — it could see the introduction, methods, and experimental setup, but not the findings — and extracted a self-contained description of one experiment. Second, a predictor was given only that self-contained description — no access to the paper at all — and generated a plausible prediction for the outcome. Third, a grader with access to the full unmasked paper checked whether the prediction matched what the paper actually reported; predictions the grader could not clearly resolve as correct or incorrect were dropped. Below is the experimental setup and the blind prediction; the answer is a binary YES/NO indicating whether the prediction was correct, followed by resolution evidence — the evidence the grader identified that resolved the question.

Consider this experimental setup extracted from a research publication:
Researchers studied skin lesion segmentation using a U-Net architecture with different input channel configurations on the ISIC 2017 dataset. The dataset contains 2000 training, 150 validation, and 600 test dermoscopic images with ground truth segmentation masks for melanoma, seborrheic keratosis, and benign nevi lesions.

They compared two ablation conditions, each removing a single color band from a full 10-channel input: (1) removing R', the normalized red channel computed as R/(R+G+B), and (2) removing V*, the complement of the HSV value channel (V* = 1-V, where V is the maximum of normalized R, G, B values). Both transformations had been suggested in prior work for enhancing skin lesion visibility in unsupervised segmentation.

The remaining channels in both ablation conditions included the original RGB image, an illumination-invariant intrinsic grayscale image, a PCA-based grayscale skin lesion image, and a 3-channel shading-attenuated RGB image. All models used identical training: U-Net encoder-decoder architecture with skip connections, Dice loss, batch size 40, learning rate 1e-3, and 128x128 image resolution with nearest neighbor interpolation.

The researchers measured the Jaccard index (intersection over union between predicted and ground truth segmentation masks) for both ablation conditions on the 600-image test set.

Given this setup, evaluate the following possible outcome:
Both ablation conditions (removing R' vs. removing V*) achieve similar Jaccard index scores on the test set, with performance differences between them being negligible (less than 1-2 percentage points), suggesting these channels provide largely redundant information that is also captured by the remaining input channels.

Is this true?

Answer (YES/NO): YES